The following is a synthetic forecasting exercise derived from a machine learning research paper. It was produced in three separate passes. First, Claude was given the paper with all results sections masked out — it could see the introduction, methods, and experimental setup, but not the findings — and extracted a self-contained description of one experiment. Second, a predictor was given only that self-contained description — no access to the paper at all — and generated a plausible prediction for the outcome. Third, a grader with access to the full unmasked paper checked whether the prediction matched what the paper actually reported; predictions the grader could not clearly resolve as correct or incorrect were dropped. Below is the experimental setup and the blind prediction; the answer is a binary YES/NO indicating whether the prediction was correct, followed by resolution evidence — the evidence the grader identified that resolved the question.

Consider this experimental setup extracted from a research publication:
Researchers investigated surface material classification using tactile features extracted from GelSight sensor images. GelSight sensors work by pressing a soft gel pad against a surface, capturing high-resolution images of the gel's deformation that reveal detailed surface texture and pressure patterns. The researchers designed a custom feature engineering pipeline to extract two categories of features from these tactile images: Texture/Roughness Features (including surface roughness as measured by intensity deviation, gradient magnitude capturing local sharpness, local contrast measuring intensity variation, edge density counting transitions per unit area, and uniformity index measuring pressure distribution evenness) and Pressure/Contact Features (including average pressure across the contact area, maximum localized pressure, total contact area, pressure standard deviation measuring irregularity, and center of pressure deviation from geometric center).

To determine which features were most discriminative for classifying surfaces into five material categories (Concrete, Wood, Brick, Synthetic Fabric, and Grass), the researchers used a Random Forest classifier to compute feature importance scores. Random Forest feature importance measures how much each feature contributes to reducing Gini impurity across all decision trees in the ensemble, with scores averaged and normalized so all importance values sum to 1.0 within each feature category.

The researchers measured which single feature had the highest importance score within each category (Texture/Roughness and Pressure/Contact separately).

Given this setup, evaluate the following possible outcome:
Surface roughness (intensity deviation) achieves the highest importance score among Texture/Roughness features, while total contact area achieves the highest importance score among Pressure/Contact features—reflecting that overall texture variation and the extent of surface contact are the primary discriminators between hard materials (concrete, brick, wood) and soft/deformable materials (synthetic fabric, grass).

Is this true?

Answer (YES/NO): NO